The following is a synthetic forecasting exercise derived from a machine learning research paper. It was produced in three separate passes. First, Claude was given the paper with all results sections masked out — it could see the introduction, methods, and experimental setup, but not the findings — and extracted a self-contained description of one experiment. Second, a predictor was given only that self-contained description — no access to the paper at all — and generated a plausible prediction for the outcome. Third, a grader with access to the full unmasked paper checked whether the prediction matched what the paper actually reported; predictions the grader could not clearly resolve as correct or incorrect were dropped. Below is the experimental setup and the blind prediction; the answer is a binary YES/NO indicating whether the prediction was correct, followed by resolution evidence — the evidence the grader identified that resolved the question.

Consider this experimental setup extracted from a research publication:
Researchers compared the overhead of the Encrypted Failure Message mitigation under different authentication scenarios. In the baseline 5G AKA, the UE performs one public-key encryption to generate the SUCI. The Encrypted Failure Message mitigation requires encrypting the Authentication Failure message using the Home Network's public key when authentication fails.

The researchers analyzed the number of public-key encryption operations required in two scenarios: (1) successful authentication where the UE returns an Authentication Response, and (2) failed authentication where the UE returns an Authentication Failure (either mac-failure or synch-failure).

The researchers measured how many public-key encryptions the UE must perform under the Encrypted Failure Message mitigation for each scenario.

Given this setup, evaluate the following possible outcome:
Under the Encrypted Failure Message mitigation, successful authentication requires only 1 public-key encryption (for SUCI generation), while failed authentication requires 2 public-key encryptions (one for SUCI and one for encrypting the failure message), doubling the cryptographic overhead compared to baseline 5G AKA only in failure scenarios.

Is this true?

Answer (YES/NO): YES